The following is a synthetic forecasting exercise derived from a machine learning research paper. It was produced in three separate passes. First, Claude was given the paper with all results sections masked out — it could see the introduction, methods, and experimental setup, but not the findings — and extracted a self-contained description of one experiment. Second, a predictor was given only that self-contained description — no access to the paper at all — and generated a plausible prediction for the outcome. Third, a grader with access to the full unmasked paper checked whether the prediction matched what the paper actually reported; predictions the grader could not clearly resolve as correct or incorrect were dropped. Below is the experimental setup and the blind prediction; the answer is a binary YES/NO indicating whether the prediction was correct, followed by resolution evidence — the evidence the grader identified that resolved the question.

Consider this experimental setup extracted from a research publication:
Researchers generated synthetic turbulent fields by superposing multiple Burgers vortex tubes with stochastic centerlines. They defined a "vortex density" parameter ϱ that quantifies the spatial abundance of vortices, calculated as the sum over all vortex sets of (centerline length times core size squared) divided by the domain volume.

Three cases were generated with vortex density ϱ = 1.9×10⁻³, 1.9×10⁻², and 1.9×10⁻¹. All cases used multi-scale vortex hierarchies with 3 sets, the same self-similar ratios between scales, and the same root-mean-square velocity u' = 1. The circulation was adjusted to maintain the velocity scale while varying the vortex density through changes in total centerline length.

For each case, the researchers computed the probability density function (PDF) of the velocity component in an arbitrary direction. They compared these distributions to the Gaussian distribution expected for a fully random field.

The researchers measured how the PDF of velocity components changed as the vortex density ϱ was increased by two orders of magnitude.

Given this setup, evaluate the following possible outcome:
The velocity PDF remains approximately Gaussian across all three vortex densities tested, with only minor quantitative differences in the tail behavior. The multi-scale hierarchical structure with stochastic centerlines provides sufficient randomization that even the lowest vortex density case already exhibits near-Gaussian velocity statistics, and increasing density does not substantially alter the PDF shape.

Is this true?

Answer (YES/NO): NO